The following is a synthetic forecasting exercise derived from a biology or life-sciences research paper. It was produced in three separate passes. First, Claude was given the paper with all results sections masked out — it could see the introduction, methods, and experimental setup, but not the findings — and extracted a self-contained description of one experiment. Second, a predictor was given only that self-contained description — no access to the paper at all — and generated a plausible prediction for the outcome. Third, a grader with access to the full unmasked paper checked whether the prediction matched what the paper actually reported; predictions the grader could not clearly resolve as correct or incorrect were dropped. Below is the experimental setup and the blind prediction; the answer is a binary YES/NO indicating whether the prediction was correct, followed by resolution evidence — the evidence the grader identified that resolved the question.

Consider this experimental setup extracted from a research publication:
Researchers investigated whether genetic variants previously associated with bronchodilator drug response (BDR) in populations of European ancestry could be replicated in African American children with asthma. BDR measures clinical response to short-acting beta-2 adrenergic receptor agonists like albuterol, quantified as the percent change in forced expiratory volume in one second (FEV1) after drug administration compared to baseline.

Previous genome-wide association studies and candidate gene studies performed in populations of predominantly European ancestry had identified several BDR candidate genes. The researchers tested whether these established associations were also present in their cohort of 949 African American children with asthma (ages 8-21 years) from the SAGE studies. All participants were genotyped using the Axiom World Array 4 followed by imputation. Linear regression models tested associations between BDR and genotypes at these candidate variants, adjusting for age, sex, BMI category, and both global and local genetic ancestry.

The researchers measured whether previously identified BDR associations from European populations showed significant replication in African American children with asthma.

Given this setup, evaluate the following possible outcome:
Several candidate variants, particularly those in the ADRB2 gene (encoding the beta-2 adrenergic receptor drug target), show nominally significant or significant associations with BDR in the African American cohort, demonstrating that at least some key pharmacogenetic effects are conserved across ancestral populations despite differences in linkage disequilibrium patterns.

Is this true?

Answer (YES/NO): NO